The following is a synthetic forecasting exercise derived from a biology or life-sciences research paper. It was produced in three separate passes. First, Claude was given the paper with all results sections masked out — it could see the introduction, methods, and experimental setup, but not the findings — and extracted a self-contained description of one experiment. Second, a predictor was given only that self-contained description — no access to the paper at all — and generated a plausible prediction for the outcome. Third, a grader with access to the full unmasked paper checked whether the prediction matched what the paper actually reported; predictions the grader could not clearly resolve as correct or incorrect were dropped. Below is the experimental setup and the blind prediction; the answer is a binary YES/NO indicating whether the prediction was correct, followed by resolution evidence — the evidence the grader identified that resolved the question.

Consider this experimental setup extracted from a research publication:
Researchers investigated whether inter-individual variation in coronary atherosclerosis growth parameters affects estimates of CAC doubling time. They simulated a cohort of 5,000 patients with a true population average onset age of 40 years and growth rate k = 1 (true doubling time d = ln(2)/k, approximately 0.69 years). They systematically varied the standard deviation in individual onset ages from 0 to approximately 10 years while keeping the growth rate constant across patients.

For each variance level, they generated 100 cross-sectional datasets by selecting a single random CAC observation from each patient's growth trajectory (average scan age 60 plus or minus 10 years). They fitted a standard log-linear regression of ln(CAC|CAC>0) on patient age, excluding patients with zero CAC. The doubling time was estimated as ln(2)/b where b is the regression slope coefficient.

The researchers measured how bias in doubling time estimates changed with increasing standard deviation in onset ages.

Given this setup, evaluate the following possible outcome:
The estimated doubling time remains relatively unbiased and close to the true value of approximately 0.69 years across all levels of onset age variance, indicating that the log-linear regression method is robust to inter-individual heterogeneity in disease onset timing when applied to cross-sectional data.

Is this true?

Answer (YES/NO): NO